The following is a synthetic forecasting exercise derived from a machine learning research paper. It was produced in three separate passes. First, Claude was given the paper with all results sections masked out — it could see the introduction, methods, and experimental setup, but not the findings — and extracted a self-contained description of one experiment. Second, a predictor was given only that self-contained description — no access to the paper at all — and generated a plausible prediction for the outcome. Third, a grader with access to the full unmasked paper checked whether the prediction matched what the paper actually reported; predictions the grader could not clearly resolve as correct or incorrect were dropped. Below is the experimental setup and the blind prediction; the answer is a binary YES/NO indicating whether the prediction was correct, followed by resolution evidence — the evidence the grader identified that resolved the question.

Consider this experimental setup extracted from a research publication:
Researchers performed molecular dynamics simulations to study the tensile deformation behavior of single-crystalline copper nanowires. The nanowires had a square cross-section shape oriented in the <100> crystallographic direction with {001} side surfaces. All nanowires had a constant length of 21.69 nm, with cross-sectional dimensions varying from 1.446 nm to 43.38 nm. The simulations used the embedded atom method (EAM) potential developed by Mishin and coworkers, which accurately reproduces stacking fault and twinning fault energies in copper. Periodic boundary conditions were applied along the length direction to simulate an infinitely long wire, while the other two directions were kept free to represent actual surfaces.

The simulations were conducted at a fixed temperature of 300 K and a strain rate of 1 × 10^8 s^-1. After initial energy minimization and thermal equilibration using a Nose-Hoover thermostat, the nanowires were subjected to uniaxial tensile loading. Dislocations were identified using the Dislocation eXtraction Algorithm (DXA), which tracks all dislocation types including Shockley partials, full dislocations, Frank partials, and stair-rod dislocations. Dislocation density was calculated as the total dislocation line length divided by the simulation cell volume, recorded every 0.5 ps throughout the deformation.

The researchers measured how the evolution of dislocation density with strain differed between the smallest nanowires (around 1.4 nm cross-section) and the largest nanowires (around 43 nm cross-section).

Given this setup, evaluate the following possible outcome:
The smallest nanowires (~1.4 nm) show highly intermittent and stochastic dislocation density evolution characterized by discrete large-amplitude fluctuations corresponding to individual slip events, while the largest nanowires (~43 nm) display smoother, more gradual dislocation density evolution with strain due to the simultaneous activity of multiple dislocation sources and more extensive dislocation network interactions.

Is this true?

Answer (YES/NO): YES